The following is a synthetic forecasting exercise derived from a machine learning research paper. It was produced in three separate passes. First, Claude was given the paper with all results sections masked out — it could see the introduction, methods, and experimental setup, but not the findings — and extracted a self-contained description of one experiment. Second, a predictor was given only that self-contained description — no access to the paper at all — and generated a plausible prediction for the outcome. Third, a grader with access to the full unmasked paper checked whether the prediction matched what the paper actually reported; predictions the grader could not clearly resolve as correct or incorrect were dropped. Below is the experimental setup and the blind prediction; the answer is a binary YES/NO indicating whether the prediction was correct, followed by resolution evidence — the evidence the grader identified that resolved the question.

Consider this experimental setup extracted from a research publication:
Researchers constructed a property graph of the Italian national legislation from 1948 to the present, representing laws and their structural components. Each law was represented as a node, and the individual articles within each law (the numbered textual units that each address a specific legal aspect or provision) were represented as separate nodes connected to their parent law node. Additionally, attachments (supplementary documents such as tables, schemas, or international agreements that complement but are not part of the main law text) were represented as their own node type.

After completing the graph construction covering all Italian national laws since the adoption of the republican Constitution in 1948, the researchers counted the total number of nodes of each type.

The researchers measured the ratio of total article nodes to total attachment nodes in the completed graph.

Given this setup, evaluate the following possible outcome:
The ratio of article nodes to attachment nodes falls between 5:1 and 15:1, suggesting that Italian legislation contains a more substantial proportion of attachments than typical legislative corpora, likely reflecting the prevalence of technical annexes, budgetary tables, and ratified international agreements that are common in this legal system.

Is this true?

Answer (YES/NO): NO